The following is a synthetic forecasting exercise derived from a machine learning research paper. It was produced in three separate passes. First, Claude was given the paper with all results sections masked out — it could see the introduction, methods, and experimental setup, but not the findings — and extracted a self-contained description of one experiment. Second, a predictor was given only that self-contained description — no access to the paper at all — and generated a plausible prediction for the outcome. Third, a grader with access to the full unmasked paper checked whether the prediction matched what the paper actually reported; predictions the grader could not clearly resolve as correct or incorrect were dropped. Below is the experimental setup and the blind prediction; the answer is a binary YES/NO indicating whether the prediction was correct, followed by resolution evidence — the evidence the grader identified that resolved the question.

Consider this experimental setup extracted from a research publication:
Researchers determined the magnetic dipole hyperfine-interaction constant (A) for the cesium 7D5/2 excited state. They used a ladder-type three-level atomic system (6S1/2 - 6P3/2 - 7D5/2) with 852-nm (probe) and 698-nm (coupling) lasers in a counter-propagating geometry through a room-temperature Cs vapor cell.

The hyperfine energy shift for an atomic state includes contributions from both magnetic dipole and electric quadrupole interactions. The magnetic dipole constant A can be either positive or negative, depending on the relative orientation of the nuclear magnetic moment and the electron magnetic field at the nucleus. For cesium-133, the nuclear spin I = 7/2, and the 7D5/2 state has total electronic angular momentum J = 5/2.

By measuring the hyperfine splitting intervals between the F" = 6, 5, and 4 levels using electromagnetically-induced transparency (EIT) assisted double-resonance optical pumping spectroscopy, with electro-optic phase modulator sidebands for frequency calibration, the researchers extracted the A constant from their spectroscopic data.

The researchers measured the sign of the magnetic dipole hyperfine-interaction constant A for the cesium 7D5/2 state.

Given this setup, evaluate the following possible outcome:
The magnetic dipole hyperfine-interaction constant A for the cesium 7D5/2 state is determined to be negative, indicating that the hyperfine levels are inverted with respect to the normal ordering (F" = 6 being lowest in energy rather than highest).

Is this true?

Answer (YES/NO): YES